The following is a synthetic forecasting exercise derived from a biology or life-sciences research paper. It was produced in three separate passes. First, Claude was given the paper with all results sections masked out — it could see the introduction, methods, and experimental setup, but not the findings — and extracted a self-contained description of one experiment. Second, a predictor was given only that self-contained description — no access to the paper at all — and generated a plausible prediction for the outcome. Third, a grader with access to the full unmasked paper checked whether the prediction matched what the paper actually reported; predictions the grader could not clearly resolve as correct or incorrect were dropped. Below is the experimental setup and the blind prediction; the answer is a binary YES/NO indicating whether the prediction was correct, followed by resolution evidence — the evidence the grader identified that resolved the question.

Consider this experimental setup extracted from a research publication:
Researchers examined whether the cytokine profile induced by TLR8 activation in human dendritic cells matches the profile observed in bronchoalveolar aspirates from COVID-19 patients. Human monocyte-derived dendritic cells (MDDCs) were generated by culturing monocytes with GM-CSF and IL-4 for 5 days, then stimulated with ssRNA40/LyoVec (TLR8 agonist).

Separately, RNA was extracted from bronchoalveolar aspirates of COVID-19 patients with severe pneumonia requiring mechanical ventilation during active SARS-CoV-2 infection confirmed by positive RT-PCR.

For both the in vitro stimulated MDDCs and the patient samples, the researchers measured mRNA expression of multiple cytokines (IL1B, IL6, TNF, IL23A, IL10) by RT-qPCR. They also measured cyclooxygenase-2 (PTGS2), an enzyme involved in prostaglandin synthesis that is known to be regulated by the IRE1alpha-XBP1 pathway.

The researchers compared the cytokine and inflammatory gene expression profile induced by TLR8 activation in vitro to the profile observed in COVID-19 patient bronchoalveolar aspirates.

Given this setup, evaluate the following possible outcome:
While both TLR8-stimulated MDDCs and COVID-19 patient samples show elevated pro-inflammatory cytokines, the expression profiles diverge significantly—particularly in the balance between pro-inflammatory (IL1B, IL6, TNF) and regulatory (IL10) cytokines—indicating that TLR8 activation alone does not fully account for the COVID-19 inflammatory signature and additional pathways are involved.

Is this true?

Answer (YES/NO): NO